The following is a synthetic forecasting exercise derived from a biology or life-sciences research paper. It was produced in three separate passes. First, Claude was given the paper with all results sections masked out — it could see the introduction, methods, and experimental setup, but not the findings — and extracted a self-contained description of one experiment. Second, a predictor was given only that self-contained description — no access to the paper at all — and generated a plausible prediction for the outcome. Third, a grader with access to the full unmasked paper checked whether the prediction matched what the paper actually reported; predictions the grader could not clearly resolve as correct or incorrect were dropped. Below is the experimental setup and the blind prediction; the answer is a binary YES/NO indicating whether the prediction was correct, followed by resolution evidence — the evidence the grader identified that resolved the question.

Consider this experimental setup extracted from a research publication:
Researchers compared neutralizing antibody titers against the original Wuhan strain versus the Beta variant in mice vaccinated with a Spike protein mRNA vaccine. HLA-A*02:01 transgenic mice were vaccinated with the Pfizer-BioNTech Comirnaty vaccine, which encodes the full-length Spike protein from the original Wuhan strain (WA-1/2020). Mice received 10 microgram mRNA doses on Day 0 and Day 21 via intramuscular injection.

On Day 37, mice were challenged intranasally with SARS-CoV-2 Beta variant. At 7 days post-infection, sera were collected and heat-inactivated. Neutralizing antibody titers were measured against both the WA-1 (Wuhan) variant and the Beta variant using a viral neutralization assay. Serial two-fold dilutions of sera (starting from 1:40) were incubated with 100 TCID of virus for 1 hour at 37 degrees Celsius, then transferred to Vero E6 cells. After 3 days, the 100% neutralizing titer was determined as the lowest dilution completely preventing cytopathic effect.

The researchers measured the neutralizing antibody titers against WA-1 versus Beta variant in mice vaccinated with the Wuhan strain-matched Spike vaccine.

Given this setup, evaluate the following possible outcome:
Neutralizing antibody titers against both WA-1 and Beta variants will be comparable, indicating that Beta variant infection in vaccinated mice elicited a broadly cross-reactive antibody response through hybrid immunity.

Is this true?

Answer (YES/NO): NO